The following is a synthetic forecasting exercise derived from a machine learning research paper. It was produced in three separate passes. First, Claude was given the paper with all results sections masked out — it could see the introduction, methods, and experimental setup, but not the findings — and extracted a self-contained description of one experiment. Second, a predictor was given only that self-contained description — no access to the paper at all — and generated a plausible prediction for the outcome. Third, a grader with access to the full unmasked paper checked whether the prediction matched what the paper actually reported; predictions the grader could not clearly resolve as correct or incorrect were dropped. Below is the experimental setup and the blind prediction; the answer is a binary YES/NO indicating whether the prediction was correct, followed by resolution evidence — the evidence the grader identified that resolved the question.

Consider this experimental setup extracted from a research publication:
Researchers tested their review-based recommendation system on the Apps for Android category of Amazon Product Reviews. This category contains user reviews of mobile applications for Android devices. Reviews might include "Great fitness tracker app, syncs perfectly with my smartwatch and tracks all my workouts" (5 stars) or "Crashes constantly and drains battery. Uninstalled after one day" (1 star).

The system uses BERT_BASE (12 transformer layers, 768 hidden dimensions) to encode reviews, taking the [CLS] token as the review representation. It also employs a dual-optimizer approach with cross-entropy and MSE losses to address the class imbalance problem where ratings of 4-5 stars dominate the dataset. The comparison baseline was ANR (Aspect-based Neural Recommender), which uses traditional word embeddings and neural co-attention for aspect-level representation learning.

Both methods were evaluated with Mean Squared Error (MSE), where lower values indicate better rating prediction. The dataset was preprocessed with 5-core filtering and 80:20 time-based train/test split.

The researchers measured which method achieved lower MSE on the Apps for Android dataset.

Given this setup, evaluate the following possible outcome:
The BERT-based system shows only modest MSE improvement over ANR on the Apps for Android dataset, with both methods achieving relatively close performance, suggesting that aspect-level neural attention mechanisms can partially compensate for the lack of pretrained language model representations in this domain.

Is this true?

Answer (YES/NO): NO